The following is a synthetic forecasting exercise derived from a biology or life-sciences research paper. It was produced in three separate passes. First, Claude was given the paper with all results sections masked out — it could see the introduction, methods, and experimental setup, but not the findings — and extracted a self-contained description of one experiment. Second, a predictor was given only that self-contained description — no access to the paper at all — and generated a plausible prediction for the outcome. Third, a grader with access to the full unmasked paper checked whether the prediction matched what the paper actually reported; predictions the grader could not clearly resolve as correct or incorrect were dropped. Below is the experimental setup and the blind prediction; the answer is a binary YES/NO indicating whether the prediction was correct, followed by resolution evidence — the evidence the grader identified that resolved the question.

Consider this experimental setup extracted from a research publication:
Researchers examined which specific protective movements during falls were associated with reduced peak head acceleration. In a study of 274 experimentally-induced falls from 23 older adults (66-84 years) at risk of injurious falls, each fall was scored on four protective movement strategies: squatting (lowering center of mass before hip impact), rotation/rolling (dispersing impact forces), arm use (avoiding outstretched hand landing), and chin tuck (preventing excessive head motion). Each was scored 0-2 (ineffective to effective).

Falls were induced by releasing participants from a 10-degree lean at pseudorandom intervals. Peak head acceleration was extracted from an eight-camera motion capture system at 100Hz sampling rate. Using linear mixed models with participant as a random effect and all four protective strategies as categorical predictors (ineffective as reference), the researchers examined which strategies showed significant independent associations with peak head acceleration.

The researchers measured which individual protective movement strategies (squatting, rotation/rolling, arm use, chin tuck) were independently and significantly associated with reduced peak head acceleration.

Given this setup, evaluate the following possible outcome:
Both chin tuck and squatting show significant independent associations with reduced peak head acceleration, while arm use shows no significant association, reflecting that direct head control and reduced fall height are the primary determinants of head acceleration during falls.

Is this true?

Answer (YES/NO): NO